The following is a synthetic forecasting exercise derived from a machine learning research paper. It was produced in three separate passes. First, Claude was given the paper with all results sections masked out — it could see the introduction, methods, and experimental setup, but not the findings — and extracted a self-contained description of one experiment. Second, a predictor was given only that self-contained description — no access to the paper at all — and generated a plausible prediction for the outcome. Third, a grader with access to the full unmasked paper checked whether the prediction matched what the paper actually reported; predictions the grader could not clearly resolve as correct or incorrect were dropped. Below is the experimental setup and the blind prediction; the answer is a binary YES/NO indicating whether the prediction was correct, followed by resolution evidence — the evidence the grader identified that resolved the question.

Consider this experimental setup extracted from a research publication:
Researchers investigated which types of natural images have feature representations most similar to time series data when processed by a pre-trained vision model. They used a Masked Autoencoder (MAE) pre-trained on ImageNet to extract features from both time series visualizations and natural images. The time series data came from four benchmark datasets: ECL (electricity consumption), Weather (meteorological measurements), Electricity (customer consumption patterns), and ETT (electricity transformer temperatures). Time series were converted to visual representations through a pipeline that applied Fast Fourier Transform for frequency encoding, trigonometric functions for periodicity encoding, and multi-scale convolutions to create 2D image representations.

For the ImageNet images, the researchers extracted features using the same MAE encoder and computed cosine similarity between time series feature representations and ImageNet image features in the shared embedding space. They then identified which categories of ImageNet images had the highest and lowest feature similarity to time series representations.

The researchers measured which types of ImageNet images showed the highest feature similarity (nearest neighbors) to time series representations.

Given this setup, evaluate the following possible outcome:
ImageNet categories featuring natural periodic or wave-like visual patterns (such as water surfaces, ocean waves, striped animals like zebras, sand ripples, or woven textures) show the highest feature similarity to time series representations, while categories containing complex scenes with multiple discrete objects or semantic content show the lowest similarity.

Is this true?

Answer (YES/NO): NO